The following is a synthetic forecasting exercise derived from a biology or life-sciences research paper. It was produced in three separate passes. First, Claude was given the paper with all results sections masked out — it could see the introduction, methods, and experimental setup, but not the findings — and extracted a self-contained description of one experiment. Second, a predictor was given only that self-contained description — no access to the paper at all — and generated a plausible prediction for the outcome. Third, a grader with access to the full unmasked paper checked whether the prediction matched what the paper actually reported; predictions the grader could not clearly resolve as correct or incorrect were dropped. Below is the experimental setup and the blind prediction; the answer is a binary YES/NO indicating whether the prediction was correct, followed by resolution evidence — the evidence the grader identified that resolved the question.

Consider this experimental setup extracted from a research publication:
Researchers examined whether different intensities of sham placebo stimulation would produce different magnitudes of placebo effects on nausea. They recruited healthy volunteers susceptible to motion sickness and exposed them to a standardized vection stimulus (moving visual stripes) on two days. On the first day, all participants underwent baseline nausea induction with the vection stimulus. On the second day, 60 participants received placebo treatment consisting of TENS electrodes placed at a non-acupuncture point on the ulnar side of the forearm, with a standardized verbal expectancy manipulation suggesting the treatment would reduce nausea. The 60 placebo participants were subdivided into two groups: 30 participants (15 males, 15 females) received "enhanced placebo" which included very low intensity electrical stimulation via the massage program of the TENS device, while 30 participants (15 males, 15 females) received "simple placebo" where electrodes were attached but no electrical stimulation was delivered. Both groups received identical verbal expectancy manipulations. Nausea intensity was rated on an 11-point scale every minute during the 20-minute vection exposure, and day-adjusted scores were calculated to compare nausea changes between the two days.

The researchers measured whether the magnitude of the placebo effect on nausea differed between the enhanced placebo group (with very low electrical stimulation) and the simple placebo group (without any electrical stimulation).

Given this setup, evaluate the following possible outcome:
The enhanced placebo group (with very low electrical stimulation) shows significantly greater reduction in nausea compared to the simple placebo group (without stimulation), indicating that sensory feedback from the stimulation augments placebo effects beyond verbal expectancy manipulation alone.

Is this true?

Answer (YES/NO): NO